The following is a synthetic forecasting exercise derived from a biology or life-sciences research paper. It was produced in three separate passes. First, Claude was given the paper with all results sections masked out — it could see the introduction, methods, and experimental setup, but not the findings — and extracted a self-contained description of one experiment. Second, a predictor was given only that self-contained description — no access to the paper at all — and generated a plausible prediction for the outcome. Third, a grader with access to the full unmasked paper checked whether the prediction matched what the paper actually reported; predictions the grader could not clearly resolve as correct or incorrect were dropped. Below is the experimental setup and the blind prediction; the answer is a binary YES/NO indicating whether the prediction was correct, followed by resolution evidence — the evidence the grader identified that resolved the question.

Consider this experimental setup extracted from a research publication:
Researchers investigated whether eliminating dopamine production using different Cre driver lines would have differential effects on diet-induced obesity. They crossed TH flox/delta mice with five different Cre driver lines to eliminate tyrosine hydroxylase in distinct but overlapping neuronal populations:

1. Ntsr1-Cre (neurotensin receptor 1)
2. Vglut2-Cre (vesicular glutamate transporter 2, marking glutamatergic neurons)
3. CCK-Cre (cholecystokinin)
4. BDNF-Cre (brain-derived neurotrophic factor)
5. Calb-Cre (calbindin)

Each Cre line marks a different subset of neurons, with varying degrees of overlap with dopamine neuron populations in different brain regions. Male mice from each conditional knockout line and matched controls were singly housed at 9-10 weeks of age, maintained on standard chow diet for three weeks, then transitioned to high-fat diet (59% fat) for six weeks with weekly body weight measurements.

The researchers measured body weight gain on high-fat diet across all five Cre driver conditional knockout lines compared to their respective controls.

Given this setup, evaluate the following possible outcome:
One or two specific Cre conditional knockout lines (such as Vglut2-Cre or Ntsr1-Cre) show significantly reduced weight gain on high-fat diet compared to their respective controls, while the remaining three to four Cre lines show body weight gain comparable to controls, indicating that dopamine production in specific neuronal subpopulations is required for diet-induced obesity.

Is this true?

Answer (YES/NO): YES